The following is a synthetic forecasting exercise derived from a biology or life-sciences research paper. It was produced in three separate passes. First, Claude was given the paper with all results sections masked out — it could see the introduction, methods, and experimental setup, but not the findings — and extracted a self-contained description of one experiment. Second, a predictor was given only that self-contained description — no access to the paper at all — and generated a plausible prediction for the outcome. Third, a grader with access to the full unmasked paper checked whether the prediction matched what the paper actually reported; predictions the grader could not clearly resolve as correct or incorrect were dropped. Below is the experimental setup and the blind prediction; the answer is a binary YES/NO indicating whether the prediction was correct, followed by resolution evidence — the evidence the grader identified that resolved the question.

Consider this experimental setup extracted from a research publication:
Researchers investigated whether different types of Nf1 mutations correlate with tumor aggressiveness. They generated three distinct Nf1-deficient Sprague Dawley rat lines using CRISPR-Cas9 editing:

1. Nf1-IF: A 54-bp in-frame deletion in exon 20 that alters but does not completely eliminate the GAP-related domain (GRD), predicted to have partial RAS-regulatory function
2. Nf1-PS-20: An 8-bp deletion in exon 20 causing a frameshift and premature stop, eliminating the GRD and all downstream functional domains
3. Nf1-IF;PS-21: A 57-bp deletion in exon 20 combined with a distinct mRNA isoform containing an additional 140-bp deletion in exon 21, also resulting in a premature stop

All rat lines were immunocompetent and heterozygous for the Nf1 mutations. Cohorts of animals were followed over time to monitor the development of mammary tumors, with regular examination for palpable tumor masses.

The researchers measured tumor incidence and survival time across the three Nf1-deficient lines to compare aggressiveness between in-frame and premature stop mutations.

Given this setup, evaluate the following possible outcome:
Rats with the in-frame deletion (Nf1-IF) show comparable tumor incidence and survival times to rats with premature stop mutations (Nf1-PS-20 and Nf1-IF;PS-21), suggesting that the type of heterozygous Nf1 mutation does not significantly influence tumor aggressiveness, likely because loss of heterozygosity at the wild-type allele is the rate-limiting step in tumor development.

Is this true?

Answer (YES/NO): NO